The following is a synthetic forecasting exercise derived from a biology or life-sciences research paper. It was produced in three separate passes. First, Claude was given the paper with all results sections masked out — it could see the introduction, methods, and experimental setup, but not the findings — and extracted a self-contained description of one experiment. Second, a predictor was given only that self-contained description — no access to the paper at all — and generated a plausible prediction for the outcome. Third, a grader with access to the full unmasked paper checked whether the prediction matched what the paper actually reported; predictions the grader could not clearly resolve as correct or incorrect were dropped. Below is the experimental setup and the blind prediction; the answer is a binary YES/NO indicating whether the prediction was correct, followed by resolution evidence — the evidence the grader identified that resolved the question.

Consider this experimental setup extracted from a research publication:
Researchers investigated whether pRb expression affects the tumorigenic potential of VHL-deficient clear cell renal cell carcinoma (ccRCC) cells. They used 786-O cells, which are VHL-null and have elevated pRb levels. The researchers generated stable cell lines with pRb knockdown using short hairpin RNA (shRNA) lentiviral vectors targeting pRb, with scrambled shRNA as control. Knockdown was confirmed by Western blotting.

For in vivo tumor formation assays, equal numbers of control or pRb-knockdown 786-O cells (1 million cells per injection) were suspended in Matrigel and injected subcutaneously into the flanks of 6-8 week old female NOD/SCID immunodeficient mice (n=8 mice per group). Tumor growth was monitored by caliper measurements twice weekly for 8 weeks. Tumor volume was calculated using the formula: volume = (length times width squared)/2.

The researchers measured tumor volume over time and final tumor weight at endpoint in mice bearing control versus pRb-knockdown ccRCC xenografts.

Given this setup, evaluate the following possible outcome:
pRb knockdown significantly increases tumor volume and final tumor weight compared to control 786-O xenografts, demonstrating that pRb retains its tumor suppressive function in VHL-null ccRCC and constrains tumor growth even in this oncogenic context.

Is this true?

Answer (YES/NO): NO